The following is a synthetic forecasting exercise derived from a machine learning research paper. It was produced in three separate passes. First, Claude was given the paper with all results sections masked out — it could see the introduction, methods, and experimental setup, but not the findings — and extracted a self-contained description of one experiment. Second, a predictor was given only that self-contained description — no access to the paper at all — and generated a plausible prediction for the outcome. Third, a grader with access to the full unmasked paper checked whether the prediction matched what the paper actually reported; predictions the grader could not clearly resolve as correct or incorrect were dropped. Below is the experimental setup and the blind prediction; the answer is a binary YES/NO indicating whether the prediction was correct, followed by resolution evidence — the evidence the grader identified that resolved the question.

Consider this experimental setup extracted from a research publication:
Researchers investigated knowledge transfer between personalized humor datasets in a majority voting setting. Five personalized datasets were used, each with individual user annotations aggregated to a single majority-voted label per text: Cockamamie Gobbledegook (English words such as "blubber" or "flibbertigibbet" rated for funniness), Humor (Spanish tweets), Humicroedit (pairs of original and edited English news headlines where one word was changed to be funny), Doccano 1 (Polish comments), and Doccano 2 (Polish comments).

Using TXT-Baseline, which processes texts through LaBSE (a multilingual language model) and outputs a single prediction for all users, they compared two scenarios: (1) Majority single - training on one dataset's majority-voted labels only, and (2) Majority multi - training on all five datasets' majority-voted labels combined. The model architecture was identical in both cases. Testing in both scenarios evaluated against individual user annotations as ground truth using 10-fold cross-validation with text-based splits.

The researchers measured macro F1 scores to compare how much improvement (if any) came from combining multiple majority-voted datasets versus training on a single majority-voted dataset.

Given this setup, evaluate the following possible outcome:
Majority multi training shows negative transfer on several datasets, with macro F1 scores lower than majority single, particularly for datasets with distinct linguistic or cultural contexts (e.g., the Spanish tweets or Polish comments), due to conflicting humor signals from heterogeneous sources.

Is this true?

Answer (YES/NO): NO